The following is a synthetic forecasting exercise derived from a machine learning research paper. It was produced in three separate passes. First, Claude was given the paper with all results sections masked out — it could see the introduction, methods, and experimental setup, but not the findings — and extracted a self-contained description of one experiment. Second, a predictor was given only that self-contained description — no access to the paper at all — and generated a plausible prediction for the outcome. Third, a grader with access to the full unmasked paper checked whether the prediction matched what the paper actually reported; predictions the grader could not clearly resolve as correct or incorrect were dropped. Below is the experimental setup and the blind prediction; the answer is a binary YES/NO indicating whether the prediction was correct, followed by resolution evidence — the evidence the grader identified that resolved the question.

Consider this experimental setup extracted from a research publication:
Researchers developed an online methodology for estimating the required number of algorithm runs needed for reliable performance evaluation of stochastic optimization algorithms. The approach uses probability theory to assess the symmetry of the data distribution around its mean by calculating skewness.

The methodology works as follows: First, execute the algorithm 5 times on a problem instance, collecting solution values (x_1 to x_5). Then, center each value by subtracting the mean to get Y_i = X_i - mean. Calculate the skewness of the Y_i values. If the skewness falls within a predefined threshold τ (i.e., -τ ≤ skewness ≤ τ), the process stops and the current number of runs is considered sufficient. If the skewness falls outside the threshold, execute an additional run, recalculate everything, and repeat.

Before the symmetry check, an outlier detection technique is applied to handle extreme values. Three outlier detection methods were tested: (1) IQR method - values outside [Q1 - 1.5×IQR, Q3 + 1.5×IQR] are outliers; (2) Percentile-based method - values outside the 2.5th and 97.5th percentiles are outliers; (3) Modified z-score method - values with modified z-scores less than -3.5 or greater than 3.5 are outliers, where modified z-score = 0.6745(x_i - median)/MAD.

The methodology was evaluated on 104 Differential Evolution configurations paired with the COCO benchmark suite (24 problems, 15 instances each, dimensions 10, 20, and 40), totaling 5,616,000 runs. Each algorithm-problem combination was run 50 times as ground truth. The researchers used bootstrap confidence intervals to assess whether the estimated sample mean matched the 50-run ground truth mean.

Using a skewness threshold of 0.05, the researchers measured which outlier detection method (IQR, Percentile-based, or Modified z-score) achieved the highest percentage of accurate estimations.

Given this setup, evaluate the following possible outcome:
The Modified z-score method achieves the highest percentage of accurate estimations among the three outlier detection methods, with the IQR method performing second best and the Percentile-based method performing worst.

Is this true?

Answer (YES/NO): YES